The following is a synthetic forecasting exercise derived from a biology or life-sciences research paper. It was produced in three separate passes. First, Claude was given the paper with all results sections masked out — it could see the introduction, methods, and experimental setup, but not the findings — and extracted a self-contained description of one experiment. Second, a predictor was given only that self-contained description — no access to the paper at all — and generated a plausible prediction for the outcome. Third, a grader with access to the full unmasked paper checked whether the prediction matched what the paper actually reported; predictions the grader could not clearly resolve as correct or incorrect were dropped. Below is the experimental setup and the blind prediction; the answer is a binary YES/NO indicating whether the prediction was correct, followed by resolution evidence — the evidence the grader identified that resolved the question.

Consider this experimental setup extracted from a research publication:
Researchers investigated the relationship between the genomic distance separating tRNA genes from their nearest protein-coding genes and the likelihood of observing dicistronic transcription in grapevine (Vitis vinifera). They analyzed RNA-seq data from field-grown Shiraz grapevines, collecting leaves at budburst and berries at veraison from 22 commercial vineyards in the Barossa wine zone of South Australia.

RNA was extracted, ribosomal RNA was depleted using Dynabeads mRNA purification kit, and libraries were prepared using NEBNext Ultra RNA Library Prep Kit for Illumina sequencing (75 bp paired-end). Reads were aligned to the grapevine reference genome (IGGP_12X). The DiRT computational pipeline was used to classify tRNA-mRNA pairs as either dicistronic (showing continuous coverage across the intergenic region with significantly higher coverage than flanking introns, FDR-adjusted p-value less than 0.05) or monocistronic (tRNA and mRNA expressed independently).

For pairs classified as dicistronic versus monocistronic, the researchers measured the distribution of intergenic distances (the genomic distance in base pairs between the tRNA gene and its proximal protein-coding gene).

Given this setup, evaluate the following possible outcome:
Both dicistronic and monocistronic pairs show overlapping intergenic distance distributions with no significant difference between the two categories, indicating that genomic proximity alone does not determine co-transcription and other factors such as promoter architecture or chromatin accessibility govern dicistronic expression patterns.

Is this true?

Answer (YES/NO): NO